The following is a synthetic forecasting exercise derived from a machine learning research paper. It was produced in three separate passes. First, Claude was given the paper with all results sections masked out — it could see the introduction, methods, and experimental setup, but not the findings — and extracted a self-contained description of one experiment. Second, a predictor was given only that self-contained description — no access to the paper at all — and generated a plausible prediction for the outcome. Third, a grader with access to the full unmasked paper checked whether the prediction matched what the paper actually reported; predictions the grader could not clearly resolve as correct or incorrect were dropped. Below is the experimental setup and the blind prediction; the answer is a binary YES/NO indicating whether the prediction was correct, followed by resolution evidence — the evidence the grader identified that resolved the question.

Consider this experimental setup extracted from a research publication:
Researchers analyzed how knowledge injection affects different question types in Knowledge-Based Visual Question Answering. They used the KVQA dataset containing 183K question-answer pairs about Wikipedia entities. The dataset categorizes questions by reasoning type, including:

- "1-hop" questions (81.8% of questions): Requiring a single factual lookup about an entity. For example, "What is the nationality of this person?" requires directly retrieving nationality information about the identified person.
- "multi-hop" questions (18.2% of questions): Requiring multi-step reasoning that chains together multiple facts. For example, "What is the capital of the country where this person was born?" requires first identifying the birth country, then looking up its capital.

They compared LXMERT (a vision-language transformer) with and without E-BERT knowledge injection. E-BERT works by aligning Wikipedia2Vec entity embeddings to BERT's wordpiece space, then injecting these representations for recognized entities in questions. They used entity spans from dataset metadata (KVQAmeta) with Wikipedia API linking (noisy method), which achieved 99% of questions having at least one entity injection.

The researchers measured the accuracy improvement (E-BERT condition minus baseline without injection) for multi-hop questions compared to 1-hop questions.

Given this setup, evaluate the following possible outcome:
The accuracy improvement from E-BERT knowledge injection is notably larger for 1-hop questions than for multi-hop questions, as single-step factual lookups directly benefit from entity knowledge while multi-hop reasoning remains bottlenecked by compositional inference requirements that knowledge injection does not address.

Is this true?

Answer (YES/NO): NO